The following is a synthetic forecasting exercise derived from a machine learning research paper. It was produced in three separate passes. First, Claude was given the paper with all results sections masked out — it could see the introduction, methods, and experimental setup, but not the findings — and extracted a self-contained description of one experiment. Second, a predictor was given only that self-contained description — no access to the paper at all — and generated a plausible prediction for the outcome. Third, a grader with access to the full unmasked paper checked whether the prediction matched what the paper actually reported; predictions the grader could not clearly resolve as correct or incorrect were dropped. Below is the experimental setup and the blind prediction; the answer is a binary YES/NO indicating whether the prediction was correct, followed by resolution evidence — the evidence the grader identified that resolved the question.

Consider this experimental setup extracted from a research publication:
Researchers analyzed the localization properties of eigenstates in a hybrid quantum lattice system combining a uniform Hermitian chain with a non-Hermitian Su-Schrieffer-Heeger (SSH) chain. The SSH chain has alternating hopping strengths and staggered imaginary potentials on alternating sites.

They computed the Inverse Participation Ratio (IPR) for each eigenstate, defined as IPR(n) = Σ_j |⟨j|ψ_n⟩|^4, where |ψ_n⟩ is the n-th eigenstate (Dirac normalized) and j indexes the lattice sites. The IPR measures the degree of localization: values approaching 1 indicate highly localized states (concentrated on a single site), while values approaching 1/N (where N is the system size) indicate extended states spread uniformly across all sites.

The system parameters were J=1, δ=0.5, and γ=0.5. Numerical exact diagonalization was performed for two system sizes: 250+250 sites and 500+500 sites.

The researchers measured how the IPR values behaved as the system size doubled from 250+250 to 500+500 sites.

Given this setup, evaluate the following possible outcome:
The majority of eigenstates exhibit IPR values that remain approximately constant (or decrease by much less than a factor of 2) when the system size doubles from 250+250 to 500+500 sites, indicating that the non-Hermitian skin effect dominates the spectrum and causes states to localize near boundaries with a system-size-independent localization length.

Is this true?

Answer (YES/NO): NO